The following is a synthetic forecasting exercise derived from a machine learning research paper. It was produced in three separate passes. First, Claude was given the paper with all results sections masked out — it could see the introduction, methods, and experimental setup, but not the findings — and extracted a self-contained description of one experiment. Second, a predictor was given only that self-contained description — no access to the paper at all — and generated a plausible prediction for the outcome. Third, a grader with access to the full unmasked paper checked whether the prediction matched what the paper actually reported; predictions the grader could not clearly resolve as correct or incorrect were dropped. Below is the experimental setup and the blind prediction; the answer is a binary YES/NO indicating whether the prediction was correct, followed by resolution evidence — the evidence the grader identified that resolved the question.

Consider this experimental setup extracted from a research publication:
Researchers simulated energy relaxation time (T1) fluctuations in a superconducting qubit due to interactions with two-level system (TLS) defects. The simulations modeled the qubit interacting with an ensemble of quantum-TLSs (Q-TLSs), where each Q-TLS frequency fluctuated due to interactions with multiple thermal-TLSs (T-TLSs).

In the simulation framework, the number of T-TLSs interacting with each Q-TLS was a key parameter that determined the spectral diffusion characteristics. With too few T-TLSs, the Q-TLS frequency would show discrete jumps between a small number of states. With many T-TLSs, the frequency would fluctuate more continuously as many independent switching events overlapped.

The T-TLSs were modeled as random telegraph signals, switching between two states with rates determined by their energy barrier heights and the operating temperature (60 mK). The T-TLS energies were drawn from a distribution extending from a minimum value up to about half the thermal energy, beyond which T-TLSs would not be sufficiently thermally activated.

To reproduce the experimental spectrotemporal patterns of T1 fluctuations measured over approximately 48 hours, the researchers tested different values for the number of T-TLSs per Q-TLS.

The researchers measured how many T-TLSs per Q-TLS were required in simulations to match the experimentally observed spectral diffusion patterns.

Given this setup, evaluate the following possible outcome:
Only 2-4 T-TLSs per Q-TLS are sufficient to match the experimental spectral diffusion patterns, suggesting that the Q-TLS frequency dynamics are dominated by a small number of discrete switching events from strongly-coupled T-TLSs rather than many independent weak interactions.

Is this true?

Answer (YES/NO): NO